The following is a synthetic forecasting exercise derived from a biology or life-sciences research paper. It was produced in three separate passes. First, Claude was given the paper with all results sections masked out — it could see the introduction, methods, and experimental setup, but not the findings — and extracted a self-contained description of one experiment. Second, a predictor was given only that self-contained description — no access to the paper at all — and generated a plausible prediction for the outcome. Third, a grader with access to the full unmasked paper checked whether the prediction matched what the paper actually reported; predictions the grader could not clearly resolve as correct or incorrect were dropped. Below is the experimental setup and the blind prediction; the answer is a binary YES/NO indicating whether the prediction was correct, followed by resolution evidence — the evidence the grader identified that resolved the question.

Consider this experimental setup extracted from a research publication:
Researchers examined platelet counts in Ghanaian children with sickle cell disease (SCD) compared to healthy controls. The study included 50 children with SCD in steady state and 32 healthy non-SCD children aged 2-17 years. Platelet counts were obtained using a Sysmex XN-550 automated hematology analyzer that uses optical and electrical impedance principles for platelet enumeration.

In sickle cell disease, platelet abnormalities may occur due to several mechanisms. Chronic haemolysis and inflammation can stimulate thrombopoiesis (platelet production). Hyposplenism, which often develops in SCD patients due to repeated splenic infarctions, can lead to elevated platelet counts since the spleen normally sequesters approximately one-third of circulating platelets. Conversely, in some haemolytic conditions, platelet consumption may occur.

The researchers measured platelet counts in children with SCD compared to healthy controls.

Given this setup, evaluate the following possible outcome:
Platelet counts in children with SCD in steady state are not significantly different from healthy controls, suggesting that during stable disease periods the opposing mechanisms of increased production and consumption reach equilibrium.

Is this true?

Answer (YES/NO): YES